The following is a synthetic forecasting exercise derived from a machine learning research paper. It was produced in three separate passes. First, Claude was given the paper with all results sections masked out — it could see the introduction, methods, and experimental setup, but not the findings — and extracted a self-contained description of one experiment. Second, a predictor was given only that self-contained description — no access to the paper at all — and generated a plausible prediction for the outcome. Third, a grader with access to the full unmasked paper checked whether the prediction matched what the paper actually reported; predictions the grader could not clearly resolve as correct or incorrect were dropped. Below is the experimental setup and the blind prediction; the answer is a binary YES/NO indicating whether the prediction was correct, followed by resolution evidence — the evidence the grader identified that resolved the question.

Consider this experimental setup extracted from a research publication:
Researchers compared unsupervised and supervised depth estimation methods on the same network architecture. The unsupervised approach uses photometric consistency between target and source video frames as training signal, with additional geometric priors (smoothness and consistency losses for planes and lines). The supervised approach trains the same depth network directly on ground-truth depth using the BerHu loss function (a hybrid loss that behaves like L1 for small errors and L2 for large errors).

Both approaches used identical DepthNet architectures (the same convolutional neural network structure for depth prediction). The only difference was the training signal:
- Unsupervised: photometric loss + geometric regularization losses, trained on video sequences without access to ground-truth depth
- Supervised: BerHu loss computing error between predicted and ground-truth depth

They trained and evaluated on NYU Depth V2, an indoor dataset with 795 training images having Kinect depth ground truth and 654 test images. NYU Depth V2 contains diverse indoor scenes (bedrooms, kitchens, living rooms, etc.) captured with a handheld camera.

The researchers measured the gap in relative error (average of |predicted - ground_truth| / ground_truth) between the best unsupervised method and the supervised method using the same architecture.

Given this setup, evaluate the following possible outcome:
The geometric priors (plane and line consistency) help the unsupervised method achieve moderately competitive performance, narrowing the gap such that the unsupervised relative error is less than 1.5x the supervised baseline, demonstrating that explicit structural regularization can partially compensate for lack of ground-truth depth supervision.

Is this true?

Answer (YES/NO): YES